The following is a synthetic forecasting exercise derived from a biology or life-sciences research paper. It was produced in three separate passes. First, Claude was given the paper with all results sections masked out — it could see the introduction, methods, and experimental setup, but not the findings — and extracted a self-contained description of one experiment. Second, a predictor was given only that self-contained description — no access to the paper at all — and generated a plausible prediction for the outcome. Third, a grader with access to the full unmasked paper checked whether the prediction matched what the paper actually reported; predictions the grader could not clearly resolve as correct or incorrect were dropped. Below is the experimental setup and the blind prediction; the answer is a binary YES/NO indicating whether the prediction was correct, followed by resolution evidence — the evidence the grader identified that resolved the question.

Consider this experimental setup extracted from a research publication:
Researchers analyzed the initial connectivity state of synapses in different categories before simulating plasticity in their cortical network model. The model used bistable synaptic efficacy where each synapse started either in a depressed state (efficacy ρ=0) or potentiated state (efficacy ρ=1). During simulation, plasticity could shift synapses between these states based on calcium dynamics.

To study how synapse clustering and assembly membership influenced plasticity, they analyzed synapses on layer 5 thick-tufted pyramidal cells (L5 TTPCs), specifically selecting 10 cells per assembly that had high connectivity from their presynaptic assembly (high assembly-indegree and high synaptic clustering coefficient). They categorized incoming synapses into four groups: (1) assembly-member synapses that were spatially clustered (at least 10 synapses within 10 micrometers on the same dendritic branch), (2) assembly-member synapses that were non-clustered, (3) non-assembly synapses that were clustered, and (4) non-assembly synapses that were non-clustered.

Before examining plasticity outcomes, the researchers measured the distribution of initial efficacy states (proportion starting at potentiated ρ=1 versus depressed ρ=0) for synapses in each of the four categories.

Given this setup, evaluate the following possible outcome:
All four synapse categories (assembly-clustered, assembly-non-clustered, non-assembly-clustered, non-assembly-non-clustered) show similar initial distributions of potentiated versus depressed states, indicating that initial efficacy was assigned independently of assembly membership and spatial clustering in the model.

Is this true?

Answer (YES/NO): NO